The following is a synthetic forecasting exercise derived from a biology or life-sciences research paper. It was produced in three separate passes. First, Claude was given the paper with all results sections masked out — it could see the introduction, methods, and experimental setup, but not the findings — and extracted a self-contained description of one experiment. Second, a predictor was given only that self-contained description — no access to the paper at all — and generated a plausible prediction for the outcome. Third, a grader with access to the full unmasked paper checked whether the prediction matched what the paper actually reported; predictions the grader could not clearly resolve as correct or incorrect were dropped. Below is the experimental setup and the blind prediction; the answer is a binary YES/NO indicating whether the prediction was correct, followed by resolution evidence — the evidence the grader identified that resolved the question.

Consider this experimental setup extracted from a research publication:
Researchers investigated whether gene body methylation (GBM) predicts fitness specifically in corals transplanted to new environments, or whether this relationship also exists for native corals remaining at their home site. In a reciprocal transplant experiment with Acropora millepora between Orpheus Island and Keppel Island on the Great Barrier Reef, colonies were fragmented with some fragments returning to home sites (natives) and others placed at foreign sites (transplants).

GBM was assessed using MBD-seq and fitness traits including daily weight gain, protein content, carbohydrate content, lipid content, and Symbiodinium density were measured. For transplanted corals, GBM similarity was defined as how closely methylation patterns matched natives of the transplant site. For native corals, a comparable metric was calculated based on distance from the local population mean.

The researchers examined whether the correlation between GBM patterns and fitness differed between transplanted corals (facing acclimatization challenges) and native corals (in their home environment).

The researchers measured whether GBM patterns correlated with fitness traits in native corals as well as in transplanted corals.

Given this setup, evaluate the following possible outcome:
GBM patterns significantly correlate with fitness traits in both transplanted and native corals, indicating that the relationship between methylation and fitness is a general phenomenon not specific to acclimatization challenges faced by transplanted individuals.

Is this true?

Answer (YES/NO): NO